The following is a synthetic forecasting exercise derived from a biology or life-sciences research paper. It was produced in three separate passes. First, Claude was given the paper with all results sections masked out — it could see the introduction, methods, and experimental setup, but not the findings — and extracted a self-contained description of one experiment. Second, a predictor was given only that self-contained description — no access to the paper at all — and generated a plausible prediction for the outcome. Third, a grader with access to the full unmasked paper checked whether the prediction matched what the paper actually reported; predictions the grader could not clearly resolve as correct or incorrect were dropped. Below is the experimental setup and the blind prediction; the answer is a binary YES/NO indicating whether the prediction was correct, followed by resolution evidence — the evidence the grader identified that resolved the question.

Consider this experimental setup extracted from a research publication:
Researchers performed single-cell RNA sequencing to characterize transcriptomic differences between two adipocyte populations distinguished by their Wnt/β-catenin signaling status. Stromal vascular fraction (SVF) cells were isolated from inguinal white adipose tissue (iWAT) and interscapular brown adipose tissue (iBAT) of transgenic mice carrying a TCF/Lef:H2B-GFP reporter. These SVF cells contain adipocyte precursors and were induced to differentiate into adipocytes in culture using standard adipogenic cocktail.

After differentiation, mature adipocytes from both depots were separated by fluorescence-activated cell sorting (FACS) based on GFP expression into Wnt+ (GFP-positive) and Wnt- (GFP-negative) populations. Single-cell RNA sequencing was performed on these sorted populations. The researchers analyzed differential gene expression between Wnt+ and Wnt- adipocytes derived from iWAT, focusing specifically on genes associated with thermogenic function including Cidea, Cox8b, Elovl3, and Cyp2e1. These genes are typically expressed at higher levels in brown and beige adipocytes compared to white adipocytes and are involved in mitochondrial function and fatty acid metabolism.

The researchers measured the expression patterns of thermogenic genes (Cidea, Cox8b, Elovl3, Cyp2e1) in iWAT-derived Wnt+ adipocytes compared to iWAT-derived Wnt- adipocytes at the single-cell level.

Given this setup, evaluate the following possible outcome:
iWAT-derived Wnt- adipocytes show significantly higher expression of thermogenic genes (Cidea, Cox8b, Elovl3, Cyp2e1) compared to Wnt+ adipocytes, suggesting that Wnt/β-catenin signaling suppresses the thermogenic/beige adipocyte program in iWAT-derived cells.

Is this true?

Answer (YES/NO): NO